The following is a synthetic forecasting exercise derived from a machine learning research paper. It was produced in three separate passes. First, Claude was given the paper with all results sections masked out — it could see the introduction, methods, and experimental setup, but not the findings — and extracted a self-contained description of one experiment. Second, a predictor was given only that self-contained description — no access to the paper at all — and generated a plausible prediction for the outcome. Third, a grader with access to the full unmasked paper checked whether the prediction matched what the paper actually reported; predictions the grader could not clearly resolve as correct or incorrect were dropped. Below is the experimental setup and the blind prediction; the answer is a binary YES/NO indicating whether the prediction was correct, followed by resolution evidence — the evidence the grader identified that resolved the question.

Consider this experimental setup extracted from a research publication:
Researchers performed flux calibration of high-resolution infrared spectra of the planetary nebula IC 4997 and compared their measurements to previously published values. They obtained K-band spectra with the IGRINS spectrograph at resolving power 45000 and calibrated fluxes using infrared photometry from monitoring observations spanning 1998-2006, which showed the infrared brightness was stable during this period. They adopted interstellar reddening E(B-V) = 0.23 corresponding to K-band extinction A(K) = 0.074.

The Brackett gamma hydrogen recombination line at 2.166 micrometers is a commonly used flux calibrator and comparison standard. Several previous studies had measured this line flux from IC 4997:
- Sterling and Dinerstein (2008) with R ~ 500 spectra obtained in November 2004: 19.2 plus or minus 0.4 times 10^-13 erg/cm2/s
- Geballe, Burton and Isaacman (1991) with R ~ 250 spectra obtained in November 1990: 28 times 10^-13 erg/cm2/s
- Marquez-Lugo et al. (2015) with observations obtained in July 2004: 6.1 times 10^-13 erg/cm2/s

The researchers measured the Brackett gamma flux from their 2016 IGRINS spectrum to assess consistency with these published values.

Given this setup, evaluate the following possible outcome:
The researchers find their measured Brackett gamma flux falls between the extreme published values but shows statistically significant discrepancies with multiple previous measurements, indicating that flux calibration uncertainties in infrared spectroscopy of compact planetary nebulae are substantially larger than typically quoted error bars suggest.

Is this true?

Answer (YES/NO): NO